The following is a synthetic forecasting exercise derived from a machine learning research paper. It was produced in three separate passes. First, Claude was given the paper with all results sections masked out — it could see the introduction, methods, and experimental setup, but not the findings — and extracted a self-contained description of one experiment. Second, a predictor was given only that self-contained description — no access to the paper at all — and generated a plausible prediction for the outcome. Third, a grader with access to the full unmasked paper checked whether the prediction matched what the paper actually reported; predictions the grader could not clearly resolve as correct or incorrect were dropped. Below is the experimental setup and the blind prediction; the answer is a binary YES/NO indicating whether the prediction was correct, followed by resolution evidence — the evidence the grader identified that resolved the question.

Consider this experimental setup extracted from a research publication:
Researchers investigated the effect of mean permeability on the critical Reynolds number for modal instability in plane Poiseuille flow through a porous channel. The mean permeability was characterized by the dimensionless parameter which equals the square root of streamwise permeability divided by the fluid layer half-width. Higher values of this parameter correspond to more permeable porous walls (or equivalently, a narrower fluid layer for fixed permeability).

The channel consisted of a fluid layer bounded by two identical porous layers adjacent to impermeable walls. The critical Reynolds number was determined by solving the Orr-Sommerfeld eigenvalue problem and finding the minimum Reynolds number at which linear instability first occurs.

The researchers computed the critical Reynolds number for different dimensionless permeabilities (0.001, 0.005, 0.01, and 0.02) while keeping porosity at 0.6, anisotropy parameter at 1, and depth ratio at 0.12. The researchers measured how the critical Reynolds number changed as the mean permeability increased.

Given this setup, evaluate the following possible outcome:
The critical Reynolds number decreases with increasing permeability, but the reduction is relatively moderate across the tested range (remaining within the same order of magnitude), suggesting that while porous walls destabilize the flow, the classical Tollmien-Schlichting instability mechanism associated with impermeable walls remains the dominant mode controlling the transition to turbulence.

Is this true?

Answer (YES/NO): YES